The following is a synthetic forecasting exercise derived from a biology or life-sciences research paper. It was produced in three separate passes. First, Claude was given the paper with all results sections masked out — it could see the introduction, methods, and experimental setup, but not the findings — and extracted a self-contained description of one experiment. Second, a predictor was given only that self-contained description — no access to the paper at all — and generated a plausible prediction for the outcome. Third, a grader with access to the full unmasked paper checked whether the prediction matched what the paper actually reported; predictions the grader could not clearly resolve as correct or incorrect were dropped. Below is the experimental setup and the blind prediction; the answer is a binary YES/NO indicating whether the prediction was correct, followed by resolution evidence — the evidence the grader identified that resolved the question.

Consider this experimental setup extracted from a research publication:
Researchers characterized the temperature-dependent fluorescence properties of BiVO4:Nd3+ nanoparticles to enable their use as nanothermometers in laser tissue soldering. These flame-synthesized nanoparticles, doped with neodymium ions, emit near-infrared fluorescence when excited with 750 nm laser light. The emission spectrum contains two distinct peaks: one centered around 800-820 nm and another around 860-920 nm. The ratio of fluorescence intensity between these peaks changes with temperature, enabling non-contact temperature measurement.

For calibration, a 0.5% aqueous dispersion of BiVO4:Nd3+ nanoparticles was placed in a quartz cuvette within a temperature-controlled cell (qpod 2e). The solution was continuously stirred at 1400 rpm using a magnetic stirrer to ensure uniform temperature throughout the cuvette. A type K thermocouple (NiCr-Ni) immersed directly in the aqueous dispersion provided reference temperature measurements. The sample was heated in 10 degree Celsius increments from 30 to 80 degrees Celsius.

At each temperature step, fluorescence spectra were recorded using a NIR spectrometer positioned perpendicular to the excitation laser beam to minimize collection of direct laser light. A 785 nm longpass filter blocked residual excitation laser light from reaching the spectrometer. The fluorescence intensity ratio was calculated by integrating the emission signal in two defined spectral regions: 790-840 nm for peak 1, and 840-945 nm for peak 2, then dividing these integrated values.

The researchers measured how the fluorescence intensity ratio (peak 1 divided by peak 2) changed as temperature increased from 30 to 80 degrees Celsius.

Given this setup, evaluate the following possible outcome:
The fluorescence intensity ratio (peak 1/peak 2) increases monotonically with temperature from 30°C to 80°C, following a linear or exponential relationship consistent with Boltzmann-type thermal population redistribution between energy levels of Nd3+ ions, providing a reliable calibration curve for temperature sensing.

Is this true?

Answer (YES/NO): YES